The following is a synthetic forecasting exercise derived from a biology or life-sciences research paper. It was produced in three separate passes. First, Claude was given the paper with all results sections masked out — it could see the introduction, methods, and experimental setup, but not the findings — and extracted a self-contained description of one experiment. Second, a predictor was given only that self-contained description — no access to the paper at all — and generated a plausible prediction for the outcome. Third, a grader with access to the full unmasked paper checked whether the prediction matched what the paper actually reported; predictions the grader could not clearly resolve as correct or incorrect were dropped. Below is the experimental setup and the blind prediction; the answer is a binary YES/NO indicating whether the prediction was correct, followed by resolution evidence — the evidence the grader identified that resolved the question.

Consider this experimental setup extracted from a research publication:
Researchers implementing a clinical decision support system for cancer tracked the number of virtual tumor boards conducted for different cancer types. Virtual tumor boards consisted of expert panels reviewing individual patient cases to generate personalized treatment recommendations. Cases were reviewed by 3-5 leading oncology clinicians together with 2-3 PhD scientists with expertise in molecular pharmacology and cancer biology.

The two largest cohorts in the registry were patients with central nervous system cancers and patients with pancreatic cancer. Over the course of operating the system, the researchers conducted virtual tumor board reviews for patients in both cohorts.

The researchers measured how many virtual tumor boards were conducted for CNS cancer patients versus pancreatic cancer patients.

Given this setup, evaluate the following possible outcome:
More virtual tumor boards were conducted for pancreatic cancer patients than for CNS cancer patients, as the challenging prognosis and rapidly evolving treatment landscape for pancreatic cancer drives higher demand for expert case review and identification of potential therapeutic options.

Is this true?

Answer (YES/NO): NO